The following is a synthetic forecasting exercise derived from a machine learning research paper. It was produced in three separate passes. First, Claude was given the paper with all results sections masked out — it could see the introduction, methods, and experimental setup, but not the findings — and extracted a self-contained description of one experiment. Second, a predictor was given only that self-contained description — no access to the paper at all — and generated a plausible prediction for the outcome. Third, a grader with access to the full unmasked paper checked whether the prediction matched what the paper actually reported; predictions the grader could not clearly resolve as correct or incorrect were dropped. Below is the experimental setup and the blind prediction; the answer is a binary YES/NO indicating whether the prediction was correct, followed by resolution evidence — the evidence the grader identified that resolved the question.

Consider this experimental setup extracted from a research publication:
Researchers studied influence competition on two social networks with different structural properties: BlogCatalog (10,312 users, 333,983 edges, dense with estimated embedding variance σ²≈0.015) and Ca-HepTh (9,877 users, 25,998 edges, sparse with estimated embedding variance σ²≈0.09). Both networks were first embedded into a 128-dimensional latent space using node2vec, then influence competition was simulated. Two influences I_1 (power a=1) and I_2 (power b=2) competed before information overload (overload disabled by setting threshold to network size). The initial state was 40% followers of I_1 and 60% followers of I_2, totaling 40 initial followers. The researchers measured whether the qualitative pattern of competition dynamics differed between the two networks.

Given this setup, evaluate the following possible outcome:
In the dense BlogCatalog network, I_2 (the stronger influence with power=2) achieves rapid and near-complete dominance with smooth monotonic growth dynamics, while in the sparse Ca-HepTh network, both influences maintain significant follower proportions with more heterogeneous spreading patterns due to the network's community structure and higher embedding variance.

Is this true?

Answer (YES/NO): NO